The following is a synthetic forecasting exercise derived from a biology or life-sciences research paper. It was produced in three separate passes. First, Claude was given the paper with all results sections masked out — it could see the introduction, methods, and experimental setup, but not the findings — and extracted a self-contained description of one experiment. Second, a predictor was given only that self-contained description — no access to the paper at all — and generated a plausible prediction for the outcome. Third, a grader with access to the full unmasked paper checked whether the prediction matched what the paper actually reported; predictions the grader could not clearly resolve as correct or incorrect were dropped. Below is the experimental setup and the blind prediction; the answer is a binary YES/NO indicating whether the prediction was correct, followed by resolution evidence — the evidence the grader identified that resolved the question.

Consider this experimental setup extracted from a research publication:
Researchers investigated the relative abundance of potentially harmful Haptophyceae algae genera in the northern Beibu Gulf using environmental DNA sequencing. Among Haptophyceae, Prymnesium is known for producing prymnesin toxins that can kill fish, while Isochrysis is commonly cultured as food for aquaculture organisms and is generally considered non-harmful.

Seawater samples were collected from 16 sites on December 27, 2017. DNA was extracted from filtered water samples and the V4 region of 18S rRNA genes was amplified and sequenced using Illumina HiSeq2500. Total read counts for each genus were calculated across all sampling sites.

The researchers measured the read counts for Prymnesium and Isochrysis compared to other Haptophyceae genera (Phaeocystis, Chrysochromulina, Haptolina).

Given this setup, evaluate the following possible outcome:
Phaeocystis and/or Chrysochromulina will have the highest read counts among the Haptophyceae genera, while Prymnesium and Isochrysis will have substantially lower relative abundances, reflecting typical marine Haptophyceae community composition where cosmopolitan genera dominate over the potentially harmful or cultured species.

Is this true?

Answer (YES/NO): YES